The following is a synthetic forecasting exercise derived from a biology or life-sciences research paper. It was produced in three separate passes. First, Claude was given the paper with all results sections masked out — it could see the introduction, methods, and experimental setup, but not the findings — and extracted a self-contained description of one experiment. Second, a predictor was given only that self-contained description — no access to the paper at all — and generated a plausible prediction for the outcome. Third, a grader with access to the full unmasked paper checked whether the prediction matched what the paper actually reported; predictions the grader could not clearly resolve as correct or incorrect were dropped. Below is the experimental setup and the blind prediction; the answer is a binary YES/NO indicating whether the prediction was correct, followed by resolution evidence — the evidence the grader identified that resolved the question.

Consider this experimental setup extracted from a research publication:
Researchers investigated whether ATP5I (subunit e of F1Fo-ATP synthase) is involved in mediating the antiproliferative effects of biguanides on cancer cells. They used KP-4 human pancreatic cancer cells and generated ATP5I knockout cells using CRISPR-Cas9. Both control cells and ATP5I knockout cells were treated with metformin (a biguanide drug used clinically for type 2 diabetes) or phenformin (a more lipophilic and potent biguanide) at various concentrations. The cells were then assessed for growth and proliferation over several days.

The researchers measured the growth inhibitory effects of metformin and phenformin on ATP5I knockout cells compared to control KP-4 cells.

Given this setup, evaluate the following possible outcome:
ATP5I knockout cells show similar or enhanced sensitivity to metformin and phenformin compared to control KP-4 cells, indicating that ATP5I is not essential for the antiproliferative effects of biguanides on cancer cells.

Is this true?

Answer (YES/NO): NO